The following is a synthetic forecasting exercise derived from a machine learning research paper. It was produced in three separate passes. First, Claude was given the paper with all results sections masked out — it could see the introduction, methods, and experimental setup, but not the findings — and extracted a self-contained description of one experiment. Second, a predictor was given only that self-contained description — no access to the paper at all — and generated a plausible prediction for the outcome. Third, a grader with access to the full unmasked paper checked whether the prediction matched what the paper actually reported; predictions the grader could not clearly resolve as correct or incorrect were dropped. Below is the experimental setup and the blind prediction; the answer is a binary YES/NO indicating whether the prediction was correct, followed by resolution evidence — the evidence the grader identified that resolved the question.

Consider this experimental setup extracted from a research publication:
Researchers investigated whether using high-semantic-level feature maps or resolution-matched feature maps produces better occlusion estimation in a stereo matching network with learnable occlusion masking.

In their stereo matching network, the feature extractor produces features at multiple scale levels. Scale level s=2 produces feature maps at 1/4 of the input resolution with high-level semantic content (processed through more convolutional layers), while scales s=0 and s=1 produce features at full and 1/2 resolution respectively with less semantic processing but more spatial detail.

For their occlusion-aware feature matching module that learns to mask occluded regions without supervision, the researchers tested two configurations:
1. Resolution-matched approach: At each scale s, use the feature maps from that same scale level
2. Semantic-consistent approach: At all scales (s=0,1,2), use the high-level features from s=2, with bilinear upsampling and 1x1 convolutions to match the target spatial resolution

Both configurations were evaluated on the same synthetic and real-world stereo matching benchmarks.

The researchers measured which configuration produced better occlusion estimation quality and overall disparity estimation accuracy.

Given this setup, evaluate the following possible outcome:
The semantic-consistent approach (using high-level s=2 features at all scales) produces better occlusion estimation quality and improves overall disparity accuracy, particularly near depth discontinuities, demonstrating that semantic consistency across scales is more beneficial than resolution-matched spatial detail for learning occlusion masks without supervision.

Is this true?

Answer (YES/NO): NO